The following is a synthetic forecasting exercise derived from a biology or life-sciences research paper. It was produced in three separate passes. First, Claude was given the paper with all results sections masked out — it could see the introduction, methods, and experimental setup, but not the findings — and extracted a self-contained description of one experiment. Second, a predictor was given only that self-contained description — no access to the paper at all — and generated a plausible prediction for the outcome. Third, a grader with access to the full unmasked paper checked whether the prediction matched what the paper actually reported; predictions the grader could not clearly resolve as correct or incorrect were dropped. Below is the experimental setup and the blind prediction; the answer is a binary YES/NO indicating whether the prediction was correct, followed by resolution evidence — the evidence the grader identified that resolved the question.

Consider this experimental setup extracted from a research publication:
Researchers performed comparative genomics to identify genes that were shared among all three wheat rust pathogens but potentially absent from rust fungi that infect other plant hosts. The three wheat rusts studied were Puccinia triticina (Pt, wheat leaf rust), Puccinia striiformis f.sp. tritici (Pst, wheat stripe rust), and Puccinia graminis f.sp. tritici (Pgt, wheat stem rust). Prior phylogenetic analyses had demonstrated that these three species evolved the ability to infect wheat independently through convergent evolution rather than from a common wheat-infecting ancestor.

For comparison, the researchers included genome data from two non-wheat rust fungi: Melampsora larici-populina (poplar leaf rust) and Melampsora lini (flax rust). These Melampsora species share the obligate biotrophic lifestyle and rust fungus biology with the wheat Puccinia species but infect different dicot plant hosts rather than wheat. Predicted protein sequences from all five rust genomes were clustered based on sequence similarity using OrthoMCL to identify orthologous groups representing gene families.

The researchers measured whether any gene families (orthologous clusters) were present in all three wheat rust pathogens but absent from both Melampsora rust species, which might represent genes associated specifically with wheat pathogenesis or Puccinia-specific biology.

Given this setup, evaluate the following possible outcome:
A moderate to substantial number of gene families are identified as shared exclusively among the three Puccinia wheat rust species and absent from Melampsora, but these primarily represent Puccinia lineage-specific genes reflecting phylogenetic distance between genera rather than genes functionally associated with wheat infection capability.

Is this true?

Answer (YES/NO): NO